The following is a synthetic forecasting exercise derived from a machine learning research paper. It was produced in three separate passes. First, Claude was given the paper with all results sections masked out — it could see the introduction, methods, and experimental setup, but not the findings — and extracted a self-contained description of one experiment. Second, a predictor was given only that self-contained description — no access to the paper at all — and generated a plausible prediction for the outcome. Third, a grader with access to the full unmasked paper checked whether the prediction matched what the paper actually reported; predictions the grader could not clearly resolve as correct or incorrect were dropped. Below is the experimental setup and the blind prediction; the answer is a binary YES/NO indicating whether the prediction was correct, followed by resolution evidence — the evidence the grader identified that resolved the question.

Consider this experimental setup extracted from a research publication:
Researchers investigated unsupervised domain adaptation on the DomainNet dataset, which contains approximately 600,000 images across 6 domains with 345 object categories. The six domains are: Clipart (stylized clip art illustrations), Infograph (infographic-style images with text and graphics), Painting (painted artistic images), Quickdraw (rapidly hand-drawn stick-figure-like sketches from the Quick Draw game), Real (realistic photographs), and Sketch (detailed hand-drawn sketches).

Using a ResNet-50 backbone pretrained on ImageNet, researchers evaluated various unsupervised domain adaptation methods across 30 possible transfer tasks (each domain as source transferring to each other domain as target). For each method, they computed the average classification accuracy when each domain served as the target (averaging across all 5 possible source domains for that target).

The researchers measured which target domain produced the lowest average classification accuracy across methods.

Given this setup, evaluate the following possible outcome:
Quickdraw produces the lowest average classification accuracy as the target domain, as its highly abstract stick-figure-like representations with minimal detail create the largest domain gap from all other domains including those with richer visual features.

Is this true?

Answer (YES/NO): YES